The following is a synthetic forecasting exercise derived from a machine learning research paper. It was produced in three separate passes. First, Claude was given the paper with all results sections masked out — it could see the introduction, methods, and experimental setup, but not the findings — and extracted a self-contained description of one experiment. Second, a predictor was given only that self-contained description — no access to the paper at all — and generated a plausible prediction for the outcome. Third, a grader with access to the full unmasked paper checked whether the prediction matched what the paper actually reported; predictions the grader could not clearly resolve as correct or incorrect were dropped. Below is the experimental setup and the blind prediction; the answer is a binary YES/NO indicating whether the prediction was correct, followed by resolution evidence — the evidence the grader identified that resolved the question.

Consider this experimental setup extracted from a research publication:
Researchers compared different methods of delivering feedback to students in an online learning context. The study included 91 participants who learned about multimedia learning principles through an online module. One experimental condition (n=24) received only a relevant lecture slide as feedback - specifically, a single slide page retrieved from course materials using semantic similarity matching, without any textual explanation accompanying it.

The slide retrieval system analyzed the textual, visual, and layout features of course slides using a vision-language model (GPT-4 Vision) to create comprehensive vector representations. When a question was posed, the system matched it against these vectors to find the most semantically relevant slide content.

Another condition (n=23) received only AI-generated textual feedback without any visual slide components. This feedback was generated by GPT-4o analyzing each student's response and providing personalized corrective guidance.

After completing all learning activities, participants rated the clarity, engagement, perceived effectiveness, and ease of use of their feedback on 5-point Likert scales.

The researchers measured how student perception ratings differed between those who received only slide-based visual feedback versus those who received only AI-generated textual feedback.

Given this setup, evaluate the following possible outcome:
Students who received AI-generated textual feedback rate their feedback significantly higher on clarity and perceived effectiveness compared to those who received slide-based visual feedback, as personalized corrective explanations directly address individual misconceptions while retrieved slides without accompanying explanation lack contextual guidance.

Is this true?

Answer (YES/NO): NO